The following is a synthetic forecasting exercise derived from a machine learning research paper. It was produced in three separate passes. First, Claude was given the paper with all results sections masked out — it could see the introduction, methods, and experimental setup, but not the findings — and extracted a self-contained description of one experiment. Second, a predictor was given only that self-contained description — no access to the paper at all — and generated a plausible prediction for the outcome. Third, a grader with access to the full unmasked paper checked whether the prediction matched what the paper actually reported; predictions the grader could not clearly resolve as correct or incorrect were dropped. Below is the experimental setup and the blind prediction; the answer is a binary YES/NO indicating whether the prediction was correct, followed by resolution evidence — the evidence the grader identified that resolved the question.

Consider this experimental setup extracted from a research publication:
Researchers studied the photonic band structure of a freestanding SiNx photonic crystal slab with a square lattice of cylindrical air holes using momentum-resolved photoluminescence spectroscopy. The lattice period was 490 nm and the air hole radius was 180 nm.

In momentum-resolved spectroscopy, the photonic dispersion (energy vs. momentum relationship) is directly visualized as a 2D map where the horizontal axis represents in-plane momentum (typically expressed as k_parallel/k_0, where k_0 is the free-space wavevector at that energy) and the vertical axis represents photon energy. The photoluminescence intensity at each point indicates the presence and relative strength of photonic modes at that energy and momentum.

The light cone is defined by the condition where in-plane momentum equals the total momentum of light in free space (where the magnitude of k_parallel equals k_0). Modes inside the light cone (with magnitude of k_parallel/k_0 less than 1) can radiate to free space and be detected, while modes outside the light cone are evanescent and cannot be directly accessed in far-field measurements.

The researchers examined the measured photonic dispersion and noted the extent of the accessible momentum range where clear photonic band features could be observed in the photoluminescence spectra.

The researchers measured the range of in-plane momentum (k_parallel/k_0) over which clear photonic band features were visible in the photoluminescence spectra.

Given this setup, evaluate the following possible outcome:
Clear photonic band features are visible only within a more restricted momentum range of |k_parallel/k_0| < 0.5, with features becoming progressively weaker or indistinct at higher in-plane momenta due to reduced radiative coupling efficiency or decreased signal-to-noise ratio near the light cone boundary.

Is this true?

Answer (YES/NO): YES